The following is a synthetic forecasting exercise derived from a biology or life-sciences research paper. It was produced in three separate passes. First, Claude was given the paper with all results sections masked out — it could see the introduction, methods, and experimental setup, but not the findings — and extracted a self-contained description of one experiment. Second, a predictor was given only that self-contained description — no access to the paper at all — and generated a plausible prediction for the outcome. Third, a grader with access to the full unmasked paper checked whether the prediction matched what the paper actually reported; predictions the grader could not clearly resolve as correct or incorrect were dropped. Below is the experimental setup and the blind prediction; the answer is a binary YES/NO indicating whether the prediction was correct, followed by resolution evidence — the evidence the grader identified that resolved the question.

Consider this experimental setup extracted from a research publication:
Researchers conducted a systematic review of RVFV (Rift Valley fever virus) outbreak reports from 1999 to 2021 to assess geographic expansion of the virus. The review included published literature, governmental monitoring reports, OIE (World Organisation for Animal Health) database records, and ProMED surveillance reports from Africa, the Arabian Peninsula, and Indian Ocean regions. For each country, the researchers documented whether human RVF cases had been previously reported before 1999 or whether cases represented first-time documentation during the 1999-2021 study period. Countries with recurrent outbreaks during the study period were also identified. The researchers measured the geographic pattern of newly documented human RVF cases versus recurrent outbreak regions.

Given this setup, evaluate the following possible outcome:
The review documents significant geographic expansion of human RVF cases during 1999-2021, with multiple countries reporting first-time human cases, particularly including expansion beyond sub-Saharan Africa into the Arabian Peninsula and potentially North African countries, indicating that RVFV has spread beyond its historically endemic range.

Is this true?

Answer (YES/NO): YES